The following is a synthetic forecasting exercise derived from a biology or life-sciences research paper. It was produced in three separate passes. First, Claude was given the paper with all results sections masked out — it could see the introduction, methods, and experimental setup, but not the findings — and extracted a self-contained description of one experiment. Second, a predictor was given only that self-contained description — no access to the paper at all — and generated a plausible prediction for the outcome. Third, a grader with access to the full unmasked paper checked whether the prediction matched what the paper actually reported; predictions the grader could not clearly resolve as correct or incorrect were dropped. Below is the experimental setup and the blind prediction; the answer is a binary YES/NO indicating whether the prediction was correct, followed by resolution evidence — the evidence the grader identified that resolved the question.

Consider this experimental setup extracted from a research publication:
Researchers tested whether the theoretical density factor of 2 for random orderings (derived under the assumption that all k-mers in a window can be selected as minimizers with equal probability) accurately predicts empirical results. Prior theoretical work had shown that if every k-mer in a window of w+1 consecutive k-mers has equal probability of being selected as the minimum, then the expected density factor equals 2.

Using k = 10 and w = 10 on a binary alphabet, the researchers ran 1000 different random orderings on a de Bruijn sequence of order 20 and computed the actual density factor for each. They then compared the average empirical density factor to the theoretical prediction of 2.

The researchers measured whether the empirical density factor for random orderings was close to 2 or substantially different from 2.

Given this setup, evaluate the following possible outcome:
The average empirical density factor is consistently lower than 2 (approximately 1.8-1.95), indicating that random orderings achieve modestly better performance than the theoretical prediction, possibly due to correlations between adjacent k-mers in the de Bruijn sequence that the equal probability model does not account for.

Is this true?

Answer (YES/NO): NO